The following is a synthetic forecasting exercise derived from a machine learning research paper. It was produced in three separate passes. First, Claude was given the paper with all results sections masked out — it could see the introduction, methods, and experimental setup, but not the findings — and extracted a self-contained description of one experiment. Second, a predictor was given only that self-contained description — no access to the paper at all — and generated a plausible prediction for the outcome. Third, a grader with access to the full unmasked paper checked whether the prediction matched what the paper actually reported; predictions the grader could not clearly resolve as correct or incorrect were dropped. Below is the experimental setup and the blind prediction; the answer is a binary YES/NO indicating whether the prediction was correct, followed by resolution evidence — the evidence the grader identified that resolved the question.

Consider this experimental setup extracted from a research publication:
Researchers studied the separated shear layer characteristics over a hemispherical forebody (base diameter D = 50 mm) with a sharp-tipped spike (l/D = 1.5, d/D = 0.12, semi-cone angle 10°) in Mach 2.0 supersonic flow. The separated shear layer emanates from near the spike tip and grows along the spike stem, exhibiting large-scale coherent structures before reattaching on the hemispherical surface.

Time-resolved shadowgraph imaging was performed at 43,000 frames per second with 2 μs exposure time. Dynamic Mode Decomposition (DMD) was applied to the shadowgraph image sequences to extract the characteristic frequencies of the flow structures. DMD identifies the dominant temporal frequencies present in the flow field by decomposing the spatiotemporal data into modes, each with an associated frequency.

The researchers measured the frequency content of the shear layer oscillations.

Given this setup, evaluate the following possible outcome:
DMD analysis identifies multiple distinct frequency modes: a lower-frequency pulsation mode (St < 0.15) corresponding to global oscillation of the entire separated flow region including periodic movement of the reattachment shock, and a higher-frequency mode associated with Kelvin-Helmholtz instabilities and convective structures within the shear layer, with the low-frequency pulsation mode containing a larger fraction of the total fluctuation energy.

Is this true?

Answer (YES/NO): NO